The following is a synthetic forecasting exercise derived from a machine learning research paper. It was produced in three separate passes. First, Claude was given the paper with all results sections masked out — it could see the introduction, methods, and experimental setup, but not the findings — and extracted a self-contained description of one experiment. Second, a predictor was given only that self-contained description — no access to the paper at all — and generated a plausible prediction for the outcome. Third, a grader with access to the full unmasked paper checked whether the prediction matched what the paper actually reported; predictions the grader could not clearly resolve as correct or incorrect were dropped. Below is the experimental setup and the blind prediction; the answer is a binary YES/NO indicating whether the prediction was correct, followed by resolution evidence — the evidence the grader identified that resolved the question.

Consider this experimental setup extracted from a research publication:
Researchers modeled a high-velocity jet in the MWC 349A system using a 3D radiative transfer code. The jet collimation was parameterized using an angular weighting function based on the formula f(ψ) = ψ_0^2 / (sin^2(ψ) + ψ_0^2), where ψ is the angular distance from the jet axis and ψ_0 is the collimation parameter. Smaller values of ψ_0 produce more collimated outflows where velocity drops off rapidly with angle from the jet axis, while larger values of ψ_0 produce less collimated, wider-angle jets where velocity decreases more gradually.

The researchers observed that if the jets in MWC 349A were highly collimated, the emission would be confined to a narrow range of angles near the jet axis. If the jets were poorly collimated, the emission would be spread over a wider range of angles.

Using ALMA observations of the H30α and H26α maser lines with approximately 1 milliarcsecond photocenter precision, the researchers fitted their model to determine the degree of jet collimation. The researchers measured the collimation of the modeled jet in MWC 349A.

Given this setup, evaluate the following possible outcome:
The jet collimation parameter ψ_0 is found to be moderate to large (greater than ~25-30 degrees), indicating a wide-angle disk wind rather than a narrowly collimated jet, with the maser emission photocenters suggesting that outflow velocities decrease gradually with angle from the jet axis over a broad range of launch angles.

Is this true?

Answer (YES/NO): NO